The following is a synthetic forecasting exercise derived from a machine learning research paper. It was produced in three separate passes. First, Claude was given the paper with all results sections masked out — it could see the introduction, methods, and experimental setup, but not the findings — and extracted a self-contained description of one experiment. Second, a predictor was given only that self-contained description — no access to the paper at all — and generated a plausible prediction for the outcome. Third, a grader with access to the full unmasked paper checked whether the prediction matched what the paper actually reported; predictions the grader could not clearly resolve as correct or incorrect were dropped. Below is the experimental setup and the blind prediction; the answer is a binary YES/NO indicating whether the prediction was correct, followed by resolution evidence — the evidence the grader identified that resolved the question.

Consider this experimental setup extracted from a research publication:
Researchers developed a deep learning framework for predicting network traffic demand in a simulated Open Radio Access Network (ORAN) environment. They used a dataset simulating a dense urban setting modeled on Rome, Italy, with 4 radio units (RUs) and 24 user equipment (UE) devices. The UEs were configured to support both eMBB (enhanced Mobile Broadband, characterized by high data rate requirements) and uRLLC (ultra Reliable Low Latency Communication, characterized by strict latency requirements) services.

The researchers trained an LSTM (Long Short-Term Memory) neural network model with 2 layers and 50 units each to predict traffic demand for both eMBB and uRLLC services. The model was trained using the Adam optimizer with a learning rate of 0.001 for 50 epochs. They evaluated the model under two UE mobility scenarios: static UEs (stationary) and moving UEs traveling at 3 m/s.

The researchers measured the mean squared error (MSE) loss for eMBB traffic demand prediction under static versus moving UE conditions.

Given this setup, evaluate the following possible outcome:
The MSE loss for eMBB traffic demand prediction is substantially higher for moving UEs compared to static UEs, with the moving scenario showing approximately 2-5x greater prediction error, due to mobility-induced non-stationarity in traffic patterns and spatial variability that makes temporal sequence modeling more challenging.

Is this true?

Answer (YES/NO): NO